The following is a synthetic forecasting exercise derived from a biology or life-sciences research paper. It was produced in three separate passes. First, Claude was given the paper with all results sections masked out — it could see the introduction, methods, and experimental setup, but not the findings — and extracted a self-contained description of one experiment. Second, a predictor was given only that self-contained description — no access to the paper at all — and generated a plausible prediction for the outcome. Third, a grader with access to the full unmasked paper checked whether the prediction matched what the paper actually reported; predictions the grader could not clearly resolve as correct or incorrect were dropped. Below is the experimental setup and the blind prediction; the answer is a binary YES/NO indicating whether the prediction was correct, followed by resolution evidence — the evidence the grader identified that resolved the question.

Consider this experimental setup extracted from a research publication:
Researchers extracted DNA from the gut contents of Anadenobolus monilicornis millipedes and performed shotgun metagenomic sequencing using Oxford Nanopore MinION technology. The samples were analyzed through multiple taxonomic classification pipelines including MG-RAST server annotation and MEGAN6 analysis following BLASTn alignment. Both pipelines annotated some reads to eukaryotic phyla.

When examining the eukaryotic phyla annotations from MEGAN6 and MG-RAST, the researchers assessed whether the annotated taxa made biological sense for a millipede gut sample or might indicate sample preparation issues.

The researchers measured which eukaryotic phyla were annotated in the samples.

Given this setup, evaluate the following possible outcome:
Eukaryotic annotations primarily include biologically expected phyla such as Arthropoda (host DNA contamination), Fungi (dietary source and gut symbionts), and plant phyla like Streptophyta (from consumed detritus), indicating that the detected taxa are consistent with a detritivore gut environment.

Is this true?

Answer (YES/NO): NO